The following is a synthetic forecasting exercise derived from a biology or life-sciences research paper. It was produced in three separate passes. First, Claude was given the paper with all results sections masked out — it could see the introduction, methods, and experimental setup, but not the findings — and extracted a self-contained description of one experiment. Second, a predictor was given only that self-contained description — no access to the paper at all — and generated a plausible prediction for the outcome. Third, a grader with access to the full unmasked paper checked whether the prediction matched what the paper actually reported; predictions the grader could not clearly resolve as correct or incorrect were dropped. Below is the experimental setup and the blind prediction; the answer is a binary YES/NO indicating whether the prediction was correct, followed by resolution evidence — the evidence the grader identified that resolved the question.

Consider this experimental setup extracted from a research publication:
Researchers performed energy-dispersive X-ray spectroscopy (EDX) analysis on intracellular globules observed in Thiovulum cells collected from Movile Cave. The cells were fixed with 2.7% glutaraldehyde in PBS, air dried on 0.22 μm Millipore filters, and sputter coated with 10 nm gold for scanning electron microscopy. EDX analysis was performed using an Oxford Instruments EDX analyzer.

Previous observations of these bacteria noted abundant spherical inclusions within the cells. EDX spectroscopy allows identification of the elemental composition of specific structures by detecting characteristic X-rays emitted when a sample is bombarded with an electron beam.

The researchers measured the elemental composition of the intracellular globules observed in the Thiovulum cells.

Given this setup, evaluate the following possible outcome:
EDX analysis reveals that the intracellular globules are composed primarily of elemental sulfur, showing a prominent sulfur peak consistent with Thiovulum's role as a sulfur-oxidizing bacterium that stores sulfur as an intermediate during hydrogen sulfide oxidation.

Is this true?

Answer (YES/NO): YES